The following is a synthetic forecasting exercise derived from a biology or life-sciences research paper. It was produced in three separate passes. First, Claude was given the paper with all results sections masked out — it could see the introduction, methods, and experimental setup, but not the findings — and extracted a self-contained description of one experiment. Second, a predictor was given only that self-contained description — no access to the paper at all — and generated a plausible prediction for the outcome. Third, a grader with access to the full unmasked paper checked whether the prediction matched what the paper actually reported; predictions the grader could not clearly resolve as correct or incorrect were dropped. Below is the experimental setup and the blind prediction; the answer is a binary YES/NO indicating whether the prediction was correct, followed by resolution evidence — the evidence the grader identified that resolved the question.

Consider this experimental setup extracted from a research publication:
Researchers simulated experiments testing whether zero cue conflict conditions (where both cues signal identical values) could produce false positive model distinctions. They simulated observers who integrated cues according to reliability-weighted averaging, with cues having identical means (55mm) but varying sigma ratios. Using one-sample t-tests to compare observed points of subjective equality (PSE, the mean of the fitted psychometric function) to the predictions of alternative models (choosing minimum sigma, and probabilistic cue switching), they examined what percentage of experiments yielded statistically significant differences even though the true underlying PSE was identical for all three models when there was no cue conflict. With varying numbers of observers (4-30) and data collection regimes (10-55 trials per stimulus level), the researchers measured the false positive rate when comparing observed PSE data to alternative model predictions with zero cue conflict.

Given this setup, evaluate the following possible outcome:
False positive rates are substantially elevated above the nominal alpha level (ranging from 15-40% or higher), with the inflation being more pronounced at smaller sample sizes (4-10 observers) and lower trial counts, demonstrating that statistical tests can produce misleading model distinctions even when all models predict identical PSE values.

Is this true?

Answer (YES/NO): NO